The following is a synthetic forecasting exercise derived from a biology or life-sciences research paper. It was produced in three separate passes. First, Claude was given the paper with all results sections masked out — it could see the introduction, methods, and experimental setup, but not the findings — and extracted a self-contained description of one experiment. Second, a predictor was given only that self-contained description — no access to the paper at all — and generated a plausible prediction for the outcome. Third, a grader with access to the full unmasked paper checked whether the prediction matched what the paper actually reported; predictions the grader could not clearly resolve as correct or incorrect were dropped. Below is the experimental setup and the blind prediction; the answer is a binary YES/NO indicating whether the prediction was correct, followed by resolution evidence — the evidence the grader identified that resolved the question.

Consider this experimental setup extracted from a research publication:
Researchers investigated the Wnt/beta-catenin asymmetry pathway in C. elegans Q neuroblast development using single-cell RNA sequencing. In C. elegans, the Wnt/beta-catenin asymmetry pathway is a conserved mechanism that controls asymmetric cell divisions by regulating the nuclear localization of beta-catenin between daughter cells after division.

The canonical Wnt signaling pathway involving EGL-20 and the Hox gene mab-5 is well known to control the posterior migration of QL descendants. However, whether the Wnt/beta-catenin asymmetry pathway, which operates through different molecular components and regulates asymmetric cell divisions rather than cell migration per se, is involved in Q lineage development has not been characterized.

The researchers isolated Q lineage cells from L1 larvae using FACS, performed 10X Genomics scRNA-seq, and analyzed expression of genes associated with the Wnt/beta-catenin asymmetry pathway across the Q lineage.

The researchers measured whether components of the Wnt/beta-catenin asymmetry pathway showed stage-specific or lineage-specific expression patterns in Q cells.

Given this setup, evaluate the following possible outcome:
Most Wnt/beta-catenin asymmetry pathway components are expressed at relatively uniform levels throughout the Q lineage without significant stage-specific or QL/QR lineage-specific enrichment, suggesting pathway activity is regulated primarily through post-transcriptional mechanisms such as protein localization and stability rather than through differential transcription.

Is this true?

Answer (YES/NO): NO